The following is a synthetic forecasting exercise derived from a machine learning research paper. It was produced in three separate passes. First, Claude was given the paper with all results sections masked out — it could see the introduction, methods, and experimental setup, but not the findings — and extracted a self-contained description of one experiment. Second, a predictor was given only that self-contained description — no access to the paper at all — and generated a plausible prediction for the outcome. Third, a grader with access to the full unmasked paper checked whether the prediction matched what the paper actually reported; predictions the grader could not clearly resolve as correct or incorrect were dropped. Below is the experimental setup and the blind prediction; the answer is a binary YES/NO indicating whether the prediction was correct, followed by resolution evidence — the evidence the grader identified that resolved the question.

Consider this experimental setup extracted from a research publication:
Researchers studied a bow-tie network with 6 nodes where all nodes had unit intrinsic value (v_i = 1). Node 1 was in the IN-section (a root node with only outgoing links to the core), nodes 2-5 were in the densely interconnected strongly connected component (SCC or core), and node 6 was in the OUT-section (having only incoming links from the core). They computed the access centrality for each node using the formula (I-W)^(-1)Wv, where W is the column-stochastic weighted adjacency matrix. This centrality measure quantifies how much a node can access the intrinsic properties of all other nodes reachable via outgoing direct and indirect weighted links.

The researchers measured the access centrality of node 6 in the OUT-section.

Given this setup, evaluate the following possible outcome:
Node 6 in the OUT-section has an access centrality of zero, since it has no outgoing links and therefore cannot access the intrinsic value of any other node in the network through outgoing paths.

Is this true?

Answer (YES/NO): YES